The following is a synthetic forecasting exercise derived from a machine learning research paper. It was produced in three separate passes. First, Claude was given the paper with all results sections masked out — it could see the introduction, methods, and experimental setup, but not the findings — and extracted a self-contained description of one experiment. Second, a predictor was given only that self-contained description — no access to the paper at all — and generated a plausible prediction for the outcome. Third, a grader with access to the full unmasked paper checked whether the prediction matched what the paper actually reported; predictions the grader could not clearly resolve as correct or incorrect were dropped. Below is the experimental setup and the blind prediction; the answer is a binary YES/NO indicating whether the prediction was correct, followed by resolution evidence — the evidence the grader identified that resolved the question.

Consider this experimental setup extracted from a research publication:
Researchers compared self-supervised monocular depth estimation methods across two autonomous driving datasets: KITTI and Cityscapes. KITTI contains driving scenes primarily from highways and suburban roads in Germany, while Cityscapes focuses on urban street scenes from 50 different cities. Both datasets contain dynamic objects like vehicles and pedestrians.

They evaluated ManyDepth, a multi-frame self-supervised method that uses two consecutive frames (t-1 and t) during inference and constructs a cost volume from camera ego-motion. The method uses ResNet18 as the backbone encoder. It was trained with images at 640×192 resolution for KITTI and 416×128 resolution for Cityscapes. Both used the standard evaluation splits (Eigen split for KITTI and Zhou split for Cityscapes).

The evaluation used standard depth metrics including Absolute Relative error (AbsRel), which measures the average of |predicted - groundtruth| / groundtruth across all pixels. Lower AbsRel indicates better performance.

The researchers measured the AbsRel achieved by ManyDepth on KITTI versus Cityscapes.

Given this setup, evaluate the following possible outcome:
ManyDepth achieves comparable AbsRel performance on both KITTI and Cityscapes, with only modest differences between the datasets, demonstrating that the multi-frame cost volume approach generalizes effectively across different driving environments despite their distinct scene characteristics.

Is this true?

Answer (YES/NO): NO